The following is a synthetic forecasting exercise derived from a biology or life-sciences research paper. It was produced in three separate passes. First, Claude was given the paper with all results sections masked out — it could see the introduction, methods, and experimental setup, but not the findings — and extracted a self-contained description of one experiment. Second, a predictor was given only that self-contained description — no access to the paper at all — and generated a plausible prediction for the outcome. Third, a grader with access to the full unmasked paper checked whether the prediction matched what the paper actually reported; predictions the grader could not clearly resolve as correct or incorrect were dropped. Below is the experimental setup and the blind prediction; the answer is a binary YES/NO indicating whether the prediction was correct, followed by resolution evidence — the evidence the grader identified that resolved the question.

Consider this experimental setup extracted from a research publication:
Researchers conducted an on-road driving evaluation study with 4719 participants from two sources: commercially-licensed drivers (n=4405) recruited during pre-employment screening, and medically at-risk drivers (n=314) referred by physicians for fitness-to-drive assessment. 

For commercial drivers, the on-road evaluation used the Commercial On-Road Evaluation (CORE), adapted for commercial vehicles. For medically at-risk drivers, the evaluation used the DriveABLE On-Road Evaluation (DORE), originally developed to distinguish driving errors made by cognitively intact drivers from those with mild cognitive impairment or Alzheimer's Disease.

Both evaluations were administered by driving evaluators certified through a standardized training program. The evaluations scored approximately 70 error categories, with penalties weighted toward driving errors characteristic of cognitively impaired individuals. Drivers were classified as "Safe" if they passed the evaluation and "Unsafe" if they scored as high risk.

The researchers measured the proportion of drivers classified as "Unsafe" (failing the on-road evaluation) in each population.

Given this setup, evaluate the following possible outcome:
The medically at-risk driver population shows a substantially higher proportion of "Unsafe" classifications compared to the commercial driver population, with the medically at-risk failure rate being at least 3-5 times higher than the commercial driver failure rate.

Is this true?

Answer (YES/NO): NO